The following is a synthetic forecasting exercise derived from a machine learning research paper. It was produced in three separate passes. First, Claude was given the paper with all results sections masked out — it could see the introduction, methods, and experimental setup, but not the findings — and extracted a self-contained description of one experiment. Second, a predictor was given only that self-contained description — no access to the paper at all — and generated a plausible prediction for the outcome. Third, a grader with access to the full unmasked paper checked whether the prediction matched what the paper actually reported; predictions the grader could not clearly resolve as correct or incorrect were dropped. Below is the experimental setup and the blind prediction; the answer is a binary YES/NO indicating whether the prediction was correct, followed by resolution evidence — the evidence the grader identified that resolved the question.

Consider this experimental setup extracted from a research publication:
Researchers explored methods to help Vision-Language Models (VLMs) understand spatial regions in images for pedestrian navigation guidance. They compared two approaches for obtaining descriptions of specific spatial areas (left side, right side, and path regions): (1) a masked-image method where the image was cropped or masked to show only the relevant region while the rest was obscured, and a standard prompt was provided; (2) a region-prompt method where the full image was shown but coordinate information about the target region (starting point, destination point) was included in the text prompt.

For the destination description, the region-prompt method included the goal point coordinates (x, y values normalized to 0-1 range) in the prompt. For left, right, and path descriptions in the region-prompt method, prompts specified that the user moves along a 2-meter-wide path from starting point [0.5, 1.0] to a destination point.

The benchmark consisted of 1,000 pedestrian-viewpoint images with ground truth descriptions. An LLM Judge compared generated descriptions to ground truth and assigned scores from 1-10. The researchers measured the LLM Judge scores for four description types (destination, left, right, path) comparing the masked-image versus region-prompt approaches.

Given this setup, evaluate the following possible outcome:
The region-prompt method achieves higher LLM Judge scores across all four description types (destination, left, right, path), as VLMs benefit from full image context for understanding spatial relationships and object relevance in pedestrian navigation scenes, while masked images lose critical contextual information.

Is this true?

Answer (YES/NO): NO